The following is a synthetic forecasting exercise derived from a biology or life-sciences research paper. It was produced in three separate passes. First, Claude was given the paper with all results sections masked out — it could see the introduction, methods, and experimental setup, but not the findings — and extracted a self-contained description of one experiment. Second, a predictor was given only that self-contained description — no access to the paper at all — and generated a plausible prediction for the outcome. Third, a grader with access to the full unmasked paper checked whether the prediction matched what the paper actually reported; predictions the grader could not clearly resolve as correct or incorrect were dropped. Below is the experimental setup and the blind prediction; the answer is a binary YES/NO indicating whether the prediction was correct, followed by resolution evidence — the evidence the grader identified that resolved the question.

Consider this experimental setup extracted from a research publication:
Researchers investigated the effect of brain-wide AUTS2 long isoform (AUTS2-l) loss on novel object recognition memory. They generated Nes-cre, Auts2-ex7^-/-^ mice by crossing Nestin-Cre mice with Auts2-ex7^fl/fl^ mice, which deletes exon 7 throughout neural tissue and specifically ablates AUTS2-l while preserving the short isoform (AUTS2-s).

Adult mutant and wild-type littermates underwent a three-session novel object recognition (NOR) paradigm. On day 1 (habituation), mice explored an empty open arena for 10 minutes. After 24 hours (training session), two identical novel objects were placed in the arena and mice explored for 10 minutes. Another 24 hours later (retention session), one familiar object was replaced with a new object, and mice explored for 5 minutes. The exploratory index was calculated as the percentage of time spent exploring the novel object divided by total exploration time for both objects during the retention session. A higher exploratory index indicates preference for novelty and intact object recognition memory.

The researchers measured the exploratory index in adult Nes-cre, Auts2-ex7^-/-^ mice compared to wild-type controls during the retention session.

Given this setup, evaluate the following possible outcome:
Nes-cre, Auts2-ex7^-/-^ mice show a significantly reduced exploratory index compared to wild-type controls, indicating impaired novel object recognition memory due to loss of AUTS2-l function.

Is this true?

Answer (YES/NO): YES